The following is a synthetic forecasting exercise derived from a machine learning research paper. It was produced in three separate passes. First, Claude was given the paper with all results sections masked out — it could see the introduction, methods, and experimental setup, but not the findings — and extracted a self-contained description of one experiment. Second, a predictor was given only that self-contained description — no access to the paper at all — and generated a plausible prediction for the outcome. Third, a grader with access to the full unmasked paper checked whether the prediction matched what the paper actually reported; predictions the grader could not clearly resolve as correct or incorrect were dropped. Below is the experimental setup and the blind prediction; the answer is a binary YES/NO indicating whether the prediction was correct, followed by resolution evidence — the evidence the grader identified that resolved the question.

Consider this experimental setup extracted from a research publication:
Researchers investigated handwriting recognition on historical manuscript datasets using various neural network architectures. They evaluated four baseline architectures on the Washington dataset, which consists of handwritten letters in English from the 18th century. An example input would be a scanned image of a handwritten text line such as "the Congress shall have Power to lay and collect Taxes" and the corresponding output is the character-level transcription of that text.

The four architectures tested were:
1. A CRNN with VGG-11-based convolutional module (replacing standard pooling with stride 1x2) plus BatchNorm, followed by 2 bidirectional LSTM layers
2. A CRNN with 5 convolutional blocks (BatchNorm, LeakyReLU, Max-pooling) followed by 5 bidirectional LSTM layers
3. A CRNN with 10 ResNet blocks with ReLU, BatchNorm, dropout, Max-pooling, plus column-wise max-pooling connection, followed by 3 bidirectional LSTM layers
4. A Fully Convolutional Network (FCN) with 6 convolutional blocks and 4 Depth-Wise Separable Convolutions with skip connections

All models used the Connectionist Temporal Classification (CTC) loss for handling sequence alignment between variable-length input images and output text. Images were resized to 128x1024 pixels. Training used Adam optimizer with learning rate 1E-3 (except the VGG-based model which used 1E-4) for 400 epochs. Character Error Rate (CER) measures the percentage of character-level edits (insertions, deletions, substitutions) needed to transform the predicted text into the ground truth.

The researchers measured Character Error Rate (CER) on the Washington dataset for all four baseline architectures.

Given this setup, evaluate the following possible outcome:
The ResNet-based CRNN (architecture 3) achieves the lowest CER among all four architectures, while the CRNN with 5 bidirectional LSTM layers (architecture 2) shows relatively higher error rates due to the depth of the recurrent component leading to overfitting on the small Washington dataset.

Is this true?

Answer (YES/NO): YES